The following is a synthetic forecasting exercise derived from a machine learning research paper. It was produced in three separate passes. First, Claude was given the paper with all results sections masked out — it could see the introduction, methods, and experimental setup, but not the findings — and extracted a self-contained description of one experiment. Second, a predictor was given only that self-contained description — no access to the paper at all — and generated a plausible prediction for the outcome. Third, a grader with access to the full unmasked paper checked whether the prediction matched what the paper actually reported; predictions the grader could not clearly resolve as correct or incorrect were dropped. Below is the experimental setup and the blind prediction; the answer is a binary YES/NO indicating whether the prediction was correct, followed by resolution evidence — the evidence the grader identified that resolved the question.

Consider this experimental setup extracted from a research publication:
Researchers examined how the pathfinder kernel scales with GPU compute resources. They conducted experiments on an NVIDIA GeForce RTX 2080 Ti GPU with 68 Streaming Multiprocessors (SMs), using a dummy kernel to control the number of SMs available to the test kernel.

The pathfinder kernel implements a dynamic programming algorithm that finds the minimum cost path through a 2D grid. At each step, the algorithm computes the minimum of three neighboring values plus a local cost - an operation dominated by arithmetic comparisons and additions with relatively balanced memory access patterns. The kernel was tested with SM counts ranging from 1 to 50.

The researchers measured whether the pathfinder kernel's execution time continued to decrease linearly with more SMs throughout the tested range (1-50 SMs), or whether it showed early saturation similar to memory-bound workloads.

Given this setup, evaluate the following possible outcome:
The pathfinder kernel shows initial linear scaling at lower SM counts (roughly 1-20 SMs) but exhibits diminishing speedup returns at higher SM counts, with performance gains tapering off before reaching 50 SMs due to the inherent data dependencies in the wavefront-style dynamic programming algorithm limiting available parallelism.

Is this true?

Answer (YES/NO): NO